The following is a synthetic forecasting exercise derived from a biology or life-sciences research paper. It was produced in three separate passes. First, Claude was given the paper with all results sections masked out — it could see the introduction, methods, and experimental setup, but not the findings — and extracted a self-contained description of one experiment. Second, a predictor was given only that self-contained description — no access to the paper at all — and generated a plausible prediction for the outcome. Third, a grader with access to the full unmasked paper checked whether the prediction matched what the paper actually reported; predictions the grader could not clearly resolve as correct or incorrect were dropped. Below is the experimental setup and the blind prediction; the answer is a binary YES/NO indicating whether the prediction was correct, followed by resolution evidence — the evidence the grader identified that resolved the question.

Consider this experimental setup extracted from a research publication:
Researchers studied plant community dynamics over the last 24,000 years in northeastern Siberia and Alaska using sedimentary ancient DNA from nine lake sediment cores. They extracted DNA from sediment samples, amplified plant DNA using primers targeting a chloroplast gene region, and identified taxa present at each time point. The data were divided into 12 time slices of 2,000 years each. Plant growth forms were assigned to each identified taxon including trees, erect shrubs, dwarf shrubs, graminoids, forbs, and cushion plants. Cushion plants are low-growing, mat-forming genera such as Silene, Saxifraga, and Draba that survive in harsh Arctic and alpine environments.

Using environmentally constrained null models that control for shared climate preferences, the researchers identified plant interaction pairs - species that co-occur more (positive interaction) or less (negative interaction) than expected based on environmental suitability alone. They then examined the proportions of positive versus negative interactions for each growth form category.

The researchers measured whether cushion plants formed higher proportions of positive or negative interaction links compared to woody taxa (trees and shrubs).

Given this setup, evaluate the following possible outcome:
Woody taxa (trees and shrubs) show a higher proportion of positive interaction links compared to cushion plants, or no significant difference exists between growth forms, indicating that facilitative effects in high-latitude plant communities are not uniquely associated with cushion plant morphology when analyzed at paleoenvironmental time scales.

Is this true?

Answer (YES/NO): NO